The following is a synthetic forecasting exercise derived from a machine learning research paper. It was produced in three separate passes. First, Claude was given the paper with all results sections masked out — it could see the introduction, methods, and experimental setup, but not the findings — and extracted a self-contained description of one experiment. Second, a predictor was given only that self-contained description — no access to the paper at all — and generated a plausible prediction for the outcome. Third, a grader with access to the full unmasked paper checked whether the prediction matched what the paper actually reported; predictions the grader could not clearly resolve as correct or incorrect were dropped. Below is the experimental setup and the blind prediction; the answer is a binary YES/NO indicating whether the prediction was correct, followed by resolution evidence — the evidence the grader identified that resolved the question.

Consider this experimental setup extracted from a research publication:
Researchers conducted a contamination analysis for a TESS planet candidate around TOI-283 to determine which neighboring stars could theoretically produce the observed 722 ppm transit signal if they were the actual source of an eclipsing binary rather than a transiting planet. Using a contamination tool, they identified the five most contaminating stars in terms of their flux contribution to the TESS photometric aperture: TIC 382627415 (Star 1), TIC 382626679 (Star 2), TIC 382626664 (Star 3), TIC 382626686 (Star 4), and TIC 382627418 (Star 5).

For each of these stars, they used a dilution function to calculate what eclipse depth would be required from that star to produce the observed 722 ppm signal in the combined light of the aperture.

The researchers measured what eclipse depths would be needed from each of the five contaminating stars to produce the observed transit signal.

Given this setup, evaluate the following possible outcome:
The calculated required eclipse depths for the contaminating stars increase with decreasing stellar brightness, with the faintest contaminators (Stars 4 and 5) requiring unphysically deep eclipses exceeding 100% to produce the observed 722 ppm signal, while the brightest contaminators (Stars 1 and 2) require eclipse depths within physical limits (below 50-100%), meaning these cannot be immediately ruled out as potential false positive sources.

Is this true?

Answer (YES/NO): NO